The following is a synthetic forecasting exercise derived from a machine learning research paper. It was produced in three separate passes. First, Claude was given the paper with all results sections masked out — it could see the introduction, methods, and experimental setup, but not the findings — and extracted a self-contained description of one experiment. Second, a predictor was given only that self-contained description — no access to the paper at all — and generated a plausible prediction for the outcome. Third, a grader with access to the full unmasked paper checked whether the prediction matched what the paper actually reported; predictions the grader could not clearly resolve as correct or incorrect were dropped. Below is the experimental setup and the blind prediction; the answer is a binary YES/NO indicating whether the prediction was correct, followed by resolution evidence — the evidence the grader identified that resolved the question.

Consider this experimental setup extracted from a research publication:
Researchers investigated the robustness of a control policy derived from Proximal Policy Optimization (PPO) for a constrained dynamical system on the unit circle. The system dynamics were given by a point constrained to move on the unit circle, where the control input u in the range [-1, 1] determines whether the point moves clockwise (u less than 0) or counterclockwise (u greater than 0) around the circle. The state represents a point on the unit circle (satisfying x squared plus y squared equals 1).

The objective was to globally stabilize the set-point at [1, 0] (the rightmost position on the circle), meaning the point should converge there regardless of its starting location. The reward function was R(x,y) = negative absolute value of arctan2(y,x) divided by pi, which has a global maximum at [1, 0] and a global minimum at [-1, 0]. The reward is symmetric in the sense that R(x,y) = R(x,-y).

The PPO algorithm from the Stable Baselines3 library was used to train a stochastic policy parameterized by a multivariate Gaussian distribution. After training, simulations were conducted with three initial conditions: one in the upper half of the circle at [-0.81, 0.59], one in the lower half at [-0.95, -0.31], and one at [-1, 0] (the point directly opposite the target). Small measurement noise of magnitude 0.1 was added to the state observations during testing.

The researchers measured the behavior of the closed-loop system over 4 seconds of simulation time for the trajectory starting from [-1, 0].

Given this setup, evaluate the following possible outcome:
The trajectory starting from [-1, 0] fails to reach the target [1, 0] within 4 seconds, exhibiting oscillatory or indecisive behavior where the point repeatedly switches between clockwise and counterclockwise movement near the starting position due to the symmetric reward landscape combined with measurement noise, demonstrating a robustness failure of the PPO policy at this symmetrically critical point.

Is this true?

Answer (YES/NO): YES